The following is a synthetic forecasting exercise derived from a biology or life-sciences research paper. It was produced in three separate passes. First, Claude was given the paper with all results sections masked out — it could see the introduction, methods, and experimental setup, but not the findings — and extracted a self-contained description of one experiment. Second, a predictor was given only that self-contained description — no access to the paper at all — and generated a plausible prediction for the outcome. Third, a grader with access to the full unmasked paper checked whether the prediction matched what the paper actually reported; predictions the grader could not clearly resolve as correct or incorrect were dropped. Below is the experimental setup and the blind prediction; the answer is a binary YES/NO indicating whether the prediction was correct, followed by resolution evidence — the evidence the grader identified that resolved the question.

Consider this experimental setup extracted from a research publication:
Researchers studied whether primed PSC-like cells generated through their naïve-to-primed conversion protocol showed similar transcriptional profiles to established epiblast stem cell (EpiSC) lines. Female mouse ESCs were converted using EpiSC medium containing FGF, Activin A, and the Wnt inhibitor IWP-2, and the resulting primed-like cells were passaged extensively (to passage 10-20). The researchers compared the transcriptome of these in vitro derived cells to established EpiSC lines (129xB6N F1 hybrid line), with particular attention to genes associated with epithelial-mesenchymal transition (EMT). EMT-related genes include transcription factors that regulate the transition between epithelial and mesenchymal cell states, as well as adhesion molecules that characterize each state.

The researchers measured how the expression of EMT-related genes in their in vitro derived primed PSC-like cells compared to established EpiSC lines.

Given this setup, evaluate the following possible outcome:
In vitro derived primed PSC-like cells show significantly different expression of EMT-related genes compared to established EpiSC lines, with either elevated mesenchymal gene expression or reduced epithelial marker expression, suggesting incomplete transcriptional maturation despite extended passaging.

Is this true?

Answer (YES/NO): NO